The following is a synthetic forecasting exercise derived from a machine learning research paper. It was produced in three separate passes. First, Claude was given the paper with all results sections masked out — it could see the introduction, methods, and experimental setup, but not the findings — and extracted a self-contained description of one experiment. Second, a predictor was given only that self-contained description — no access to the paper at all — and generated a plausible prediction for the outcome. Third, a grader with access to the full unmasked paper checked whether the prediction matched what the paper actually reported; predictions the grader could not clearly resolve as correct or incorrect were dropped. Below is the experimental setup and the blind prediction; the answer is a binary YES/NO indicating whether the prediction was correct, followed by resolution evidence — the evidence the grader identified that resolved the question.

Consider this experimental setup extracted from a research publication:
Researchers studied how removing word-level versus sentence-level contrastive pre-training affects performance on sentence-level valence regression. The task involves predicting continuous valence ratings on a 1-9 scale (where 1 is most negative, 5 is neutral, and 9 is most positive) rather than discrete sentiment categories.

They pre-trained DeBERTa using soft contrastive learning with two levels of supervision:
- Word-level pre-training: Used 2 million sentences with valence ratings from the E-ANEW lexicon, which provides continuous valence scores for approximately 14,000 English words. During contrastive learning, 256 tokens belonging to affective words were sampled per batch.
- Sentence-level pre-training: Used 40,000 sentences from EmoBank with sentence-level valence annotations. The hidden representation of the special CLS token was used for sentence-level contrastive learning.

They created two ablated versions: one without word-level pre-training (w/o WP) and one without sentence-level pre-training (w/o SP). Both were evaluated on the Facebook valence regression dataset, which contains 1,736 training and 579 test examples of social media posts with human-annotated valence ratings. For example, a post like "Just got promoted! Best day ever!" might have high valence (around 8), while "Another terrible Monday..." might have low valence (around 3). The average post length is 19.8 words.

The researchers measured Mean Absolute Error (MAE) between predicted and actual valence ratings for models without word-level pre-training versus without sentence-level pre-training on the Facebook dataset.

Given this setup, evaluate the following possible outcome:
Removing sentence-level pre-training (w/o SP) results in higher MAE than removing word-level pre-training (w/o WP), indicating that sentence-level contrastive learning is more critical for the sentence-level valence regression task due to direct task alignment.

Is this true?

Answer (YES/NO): YES